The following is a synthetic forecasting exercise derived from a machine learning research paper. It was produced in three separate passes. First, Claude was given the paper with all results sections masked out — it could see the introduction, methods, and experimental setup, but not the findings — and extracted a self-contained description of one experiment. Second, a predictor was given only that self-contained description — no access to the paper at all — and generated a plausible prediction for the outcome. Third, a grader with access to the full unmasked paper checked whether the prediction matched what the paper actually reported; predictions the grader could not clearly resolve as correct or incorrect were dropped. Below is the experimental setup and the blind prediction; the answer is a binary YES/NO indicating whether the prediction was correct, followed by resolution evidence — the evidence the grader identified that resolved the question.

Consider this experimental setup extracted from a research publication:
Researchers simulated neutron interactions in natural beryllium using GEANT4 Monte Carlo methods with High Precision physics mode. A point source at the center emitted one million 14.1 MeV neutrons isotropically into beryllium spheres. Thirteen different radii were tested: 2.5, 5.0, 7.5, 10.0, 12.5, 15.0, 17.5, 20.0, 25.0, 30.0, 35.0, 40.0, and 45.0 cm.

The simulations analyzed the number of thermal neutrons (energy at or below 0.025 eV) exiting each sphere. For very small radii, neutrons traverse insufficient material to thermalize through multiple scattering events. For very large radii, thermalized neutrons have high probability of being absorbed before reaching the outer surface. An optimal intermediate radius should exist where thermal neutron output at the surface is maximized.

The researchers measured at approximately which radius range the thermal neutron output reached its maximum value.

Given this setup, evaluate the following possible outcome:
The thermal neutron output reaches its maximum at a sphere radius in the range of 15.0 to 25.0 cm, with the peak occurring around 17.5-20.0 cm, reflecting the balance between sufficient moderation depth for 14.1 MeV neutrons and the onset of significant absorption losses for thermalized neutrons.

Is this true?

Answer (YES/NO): NO